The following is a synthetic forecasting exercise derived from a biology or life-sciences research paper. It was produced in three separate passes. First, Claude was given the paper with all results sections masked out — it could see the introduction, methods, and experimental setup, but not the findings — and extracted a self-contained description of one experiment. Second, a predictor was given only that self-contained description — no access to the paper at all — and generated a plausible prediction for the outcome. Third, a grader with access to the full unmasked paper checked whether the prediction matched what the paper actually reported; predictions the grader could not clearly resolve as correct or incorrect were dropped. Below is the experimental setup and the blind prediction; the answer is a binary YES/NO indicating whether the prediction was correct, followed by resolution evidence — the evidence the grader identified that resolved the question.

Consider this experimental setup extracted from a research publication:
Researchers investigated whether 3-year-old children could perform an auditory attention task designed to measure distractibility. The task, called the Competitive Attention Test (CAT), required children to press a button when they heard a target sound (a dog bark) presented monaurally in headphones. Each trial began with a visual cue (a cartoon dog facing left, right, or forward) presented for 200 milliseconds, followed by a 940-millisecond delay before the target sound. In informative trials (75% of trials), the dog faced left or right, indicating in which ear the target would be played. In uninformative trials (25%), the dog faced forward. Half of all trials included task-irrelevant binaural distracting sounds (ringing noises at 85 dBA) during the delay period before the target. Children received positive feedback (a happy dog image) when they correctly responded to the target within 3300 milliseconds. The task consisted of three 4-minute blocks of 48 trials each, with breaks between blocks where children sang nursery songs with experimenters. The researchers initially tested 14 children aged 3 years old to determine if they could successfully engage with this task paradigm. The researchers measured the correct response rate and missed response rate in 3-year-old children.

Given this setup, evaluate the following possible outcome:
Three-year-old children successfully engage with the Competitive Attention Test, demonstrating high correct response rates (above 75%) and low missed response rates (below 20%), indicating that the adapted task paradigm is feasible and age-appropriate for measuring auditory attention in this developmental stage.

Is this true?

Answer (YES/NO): NO